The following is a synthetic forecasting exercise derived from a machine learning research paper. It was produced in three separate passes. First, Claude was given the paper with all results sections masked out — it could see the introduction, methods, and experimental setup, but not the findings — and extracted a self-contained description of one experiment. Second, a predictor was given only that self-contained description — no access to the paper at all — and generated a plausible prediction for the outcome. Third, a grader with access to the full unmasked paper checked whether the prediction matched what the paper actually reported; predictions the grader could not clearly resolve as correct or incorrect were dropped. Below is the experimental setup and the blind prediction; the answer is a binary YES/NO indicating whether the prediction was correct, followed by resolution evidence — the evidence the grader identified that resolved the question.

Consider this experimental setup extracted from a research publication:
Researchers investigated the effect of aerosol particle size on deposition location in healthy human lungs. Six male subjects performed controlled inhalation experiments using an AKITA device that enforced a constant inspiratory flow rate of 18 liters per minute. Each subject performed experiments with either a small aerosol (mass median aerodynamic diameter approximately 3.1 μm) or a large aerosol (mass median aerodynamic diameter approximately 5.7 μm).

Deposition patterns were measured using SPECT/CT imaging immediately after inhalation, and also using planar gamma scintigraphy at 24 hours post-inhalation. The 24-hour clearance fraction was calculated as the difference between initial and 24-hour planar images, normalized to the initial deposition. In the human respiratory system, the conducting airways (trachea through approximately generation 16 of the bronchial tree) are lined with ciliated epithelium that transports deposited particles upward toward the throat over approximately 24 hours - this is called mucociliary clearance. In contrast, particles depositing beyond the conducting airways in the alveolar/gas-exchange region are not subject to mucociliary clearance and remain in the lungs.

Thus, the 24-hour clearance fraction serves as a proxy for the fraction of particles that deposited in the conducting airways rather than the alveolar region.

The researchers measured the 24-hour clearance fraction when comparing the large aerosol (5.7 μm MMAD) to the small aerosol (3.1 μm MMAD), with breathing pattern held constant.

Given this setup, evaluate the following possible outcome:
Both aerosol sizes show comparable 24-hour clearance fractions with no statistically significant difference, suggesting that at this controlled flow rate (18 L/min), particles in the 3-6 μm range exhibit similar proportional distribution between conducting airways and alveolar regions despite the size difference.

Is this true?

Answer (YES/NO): NO